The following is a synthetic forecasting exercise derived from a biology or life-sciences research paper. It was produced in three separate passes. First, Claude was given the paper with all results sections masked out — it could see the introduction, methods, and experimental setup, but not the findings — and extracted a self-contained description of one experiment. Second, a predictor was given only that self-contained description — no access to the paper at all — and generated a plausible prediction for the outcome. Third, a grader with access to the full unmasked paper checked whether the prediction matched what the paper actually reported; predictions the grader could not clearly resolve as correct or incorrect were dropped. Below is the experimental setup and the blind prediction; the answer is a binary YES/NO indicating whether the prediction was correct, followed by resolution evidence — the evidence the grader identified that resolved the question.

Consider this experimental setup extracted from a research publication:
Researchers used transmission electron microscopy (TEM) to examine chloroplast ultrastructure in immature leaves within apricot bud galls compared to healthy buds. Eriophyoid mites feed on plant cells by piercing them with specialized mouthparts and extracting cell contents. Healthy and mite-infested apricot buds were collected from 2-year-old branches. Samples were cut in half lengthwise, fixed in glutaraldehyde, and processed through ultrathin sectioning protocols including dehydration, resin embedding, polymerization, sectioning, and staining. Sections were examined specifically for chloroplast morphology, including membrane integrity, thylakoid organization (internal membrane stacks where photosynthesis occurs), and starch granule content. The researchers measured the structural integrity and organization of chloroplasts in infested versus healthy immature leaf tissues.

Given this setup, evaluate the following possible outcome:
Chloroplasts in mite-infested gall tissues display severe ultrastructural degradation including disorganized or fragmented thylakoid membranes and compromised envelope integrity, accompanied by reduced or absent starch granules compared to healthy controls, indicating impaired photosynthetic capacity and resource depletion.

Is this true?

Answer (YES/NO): NO